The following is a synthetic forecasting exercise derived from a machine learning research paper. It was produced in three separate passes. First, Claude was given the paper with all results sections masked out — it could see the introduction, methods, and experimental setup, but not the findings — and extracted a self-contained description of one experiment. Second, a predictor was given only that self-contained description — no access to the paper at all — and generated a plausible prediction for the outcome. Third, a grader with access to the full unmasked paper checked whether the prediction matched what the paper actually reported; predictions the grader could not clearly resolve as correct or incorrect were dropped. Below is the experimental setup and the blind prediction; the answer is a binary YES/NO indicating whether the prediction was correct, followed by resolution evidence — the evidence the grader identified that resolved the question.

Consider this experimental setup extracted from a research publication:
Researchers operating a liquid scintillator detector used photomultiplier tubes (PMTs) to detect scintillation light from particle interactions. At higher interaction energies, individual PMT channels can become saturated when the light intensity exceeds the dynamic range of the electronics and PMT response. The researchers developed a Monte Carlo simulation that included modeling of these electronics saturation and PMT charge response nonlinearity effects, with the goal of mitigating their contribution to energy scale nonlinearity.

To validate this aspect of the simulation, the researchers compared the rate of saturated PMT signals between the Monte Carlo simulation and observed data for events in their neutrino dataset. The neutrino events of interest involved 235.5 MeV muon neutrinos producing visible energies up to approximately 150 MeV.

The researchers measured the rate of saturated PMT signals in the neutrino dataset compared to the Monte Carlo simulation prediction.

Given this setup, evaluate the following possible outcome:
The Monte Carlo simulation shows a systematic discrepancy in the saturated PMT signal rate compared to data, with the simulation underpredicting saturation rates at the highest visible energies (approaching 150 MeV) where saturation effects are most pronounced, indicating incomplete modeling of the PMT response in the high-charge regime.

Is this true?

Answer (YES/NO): NO